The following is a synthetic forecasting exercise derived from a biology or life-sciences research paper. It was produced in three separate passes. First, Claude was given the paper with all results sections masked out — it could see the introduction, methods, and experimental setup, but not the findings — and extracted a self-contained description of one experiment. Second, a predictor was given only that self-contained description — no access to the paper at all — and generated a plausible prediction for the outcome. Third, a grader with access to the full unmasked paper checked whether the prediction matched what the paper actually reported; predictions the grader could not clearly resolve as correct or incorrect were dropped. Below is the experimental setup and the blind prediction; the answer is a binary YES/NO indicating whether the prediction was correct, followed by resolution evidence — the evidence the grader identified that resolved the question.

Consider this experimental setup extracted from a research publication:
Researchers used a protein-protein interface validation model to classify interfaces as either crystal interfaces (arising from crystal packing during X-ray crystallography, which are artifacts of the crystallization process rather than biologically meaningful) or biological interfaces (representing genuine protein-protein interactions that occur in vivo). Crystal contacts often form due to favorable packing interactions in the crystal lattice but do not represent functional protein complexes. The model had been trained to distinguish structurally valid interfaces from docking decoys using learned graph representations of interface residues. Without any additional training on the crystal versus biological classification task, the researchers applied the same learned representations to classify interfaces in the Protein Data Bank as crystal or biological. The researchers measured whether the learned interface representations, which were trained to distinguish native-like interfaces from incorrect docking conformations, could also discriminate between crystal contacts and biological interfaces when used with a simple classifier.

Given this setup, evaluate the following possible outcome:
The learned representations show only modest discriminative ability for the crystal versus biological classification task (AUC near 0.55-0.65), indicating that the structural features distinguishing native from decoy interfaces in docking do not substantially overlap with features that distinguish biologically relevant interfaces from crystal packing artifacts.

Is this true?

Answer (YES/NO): NO